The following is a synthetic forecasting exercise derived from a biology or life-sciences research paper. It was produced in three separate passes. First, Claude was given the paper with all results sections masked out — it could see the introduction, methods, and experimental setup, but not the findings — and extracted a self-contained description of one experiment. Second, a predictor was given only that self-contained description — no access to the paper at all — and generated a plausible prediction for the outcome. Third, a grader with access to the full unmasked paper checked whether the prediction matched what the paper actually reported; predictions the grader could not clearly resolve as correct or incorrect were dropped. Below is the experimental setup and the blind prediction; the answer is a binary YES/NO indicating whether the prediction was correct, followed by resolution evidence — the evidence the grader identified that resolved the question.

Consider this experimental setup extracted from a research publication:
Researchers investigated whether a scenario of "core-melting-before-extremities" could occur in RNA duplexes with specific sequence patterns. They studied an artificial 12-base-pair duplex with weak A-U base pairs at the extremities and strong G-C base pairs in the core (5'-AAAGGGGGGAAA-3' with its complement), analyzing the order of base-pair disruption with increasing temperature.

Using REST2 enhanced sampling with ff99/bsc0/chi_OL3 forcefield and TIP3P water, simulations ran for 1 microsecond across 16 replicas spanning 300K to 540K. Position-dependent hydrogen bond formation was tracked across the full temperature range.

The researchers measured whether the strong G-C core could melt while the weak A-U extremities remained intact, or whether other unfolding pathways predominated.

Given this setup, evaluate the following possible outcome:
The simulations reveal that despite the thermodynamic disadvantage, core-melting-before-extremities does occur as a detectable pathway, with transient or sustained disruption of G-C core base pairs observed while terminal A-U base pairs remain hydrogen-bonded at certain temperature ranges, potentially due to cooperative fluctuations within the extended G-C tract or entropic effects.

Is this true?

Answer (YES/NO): NO